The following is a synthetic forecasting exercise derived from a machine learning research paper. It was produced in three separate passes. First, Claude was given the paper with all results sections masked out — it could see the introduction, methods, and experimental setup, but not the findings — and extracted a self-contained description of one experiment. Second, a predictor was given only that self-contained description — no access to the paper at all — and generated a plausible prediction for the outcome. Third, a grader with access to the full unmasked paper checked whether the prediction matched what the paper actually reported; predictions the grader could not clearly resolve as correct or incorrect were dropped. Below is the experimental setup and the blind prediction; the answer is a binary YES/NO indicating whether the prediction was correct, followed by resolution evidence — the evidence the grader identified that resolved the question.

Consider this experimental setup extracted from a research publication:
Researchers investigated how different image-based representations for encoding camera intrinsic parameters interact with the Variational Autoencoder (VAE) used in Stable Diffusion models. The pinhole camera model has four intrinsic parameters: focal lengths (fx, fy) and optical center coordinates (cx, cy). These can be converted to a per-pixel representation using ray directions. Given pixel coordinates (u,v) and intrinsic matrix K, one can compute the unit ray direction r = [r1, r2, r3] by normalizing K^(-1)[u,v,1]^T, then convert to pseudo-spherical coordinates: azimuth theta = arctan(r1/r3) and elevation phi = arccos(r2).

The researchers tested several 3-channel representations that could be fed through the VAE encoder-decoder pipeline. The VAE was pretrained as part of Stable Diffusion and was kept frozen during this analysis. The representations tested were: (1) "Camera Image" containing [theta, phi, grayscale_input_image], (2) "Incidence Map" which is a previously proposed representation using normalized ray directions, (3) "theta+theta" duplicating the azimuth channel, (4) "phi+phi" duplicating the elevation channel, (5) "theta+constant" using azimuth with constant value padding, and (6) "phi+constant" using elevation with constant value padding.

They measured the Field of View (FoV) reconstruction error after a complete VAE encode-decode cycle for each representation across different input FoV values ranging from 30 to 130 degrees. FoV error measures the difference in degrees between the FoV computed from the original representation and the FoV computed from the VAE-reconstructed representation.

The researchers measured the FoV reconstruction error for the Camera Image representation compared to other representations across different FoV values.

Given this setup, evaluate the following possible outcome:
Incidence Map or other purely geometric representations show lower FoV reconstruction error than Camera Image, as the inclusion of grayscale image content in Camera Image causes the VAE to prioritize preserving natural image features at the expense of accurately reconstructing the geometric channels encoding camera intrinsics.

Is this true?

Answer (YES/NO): NO